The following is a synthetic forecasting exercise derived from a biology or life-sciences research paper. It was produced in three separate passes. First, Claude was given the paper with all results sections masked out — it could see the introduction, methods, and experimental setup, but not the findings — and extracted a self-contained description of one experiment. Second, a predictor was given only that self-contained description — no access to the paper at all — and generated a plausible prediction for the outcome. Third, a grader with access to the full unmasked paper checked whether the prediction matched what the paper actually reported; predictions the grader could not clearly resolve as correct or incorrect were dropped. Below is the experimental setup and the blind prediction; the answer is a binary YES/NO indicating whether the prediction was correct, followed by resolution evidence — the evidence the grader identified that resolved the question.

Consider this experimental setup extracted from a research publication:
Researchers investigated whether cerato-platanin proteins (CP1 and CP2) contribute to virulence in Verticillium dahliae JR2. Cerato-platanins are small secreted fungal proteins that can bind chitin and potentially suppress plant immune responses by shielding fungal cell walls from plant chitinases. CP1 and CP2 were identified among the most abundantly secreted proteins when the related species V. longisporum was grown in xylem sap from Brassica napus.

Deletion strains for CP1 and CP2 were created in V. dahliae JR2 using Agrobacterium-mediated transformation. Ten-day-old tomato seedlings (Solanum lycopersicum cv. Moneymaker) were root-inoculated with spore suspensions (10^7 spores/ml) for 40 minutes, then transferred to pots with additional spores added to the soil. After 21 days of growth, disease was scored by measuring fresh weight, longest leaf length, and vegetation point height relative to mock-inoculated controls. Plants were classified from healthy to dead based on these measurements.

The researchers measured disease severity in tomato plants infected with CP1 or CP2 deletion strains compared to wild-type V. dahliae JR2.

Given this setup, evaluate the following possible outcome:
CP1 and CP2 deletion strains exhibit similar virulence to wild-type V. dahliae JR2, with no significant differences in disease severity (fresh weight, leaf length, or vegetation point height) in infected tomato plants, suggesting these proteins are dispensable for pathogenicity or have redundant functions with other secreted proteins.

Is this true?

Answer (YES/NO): YES